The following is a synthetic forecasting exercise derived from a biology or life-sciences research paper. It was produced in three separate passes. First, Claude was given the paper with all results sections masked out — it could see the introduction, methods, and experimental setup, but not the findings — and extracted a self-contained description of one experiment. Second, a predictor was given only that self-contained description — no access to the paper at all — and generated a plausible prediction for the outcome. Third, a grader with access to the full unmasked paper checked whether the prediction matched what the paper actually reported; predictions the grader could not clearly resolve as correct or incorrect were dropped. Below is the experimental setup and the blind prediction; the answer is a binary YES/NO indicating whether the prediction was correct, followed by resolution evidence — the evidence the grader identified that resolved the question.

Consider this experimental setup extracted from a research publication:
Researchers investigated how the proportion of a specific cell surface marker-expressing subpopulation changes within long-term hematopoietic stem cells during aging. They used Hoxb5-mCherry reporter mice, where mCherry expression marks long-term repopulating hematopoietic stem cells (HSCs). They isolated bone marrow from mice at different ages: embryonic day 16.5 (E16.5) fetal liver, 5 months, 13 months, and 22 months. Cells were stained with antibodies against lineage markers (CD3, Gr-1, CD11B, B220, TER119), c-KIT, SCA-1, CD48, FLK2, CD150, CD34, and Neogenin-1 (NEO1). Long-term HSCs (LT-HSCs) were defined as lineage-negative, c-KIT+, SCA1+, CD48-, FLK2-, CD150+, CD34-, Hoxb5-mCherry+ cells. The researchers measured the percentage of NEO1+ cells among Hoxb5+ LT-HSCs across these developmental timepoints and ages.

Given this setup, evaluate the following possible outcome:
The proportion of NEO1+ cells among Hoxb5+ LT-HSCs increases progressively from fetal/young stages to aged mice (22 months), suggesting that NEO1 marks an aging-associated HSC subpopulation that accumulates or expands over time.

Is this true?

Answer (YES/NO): YES